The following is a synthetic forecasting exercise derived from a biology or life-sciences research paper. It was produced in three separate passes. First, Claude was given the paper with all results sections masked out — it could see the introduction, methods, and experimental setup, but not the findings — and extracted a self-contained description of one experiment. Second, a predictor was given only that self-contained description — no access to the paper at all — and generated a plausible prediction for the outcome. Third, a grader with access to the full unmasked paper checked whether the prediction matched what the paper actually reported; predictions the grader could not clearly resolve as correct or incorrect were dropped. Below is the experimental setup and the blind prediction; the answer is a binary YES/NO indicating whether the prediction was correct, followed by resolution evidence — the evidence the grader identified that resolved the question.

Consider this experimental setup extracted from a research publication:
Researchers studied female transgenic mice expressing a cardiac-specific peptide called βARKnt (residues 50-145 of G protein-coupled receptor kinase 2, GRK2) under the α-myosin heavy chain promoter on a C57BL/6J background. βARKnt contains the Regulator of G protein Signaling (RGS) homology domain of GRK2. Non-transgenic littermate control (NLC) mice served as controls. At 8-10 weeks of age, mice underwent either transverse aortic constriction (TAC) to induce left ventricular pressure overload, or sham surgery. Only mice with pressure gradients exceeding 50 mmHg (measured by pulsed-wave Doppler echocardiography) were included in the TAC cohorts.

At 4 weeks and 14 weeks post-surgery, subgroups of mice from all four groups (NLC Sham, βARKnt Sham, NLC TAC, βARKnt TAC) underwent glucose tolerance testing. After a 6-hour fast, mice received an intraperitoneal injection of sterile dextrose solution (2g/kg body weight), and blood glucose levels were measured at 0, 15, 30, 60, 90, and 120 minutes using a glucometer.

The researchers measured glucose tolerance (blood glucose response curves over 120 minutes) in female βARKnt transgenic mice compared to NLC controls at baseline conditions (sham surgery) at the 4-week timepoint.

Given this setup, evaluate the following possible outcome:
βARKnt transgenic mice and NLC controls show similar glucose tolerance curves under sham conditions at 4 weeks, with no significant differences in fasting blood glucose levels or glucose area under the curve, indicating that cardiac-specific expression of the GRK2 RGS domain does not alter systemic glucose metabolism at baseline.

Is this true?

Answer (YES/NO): YES